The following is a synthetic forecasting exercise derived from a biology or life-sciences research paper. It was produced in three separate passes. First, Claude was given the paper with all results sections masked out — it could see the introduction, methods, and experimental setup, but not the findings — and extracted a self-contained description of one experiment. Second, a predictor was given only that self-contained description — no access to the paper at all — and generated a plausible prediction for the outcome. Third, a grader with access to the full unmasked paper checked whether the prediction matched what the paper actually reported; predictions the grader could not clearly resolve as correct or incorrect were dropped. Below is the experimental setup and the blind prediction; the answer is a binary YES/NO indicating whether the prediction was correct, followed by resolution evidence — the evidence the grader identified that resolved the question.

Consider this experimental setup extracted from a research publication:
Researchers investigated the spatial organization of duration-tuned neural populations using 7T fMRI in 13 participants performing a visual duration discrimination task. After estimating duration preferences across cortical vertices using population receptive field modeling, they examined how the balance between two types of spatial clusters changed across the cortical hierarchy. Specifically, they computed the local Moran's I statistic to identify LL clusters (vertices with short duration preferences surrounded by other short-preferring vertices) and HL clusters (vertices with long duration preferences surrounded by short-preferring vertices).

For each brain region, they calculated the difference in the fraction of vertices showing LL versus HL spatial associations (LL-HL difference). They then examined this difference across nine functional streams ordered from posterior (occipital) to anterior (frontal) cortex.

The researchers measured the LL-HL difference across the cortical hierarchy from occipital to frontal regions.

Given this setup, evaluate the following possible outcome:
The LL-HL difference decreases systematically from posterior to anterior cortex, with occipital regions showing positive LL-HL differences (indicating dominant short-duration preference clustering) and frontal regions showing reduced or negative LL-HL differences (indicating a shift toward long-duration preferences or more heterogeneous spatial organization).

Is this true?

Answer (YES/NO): NO